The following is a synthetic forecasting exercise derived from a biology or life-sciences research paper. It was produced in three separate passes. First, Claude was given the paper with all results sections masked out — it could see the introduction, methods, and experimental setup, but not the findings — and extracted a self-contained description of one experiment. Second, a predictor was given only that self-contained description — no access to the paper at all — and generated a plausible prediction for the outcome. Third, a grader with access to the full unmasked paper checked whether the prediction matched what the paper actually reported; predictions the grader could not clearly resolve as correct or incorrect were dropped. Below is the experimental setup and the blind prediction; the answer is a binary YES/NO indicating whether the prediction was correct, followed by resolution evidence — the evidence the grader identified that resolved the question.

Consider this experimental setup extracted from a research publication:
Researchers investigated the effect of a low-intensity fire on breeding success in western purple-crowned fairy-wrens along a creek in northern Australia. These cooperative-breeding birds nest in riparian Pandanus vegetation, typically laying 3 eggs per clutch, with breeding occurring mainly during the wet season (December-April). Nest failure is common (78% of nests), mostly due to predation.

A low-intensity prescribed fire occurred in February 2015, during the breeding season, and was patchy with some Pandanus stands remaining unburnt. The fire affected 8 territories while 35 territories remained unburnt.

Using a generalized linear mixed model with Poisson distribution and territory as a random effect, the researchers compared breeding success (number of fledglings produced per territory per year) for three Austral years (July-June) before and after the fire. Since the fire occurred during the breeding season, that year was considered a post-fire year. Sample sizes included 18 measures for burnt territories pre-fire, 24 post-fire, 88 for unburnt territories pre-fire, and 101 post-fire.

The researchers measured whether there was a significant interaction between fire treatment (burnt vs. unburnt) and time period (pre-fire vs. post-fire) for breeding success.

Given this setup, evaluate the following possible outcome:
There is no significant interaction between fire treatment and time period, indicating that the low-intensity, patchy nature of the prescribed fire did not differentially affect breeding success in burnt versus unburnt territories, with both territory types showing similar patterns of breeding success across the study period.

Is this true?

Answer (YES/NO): NO